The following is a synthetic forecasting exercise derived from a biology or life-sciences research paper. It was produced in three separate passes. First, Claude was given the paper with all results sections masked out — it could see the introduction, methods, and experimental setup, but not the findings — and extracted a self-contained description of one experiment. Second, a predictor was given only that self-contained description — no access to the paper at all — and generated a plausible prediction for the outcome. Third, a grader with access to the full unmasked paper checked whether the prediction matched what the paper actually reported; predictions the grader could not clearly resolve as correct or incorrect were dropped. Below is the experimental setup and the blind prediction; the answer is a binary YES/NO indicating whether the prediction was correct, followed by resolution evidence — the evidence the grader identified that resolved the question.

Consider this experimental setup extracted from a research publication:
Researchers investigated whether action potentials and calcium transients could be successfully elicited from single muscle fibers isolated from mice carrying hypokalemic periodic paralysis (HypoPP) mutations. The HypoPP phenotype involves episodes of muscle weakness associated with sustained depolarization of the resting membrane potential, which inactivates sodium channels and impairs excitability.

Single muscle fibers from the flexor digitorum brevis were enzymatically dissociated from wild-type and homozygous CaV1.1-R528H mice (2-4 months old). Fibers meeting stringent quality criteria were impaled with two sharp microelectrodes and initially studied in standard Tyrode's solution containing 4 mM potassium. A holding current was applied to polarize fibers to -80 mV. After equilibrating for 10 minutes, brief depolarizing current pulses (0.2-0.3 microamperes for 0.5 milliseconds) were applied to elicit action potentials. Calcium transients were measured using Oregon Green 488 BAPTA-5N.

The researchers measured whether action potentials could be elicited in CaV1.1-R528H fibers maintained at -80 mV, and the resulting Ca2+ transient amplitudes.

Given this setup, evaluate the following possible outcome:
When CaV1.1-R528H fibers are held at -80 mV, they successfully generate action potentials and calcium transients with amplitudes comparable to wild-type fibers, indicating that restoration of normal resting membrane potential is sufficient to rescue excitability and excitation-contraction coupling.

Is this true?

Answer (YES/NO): NO